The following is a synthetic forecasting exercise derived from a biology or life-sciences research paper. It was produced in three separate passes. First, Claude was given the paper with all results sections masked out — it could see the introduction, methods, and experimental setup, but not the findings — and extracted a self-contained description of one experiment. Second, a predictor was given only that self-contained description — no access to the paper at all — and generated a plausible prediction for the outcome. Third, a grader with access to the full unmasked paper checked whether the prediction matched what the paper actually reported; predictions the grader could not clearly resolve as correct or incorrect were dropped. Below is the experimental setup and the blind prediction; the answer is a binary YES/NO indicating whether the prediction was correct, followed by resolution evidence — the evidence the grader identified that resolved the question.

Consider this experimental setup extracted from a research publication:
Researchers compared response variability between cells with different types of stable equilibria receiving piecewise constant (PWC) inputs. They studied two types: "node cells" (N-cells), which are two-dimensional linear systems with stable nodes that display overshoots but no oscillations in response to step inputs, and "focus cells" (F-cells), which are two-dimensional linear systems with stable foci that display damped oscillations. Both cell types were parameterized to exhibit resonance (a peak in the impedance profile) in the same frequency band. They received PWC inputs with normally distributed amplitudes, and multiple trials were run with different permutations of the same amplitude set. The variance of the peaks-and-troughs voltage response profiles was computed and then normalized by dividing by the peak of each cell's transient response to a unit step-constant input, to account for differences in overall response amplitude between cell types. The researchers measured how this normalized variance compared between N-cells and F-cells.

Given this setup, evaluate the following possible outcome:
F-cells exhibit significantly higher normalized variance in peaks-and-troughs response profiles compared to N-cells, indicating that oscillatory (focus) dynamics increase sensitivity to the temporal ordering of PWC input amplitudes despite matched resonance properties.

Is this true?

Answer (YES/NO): YES